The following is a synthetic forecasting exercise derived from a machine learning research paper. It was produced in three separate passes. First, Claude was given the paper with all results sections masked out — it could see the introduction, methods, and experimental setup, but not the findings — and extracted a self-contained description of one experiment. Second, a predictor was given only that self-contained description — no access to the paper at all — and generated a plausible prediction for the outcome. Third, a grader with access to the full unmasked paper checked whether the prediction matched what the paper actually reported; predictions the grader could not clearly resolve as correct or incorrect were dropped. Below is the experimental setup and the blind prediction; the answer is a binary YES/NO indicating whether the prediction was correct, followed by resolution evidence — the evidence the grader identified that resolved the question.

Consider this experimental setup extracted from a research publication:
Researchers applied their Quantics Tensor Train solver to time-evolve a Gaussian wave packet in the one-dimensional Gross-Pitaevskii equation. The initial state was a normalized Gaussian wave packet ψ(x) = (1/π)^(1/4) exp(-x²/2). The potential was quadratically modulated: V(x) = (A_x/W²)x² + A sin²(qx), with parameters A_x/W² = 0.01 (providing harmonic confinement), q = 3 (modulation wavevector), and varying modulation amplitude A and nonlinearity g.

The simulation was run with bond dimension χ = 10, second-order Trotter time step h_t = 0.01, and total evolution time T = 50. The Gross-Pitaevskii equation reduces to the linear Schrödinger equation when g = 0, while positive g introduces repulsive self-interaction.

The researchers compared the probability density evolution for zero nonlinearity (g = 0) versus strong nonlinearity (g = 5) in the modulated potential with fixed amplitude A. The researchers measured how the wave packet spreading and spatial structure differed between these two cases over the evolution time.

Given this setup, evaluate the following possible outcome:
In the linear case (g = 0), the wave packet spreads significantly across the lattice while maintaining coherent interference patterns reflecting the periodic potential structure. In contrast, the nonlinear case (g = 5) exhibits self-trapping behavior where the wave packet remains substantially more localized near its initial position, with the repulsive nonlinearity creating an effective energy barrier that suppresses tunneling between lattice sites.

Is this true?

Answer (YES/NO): NO